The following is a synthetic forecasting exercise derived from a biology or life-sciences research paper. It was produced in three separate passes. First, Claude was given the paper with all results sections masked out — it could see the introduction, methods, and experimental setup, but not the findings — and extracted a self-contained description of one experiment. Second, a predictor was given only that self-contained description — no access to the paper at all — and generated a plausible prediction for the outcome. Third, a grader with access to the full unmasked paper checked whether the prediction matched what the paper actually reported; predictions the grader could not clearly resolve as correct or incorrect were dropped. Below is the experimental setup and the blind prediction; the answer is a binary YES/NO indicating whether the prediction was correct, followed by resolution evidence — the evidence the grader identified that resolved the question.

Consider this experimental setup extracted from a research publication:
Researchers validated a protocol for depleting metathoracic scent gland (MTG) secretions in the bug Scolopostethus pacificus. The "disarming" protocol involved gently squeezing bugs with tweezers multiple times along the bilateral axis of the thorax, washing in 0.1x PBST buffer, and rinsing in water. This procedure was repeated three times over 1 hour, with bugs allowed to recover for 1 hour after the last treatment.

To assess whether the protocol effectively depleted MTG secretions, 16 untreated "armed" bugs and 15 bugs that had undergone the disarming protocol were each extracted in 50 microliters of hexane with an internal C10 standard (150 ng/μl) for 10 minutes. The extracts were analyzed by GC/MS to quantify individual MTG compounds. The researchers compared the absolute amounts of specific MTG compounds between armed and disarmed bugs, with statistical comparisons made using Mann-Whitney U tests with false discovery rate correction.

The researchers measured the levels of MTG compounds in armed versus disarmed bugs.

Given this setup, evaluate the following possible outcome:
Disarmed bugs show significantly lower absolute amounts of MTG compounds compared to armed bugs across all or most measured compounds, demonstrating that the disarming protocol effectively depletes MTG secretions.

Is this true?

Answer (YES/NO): YES